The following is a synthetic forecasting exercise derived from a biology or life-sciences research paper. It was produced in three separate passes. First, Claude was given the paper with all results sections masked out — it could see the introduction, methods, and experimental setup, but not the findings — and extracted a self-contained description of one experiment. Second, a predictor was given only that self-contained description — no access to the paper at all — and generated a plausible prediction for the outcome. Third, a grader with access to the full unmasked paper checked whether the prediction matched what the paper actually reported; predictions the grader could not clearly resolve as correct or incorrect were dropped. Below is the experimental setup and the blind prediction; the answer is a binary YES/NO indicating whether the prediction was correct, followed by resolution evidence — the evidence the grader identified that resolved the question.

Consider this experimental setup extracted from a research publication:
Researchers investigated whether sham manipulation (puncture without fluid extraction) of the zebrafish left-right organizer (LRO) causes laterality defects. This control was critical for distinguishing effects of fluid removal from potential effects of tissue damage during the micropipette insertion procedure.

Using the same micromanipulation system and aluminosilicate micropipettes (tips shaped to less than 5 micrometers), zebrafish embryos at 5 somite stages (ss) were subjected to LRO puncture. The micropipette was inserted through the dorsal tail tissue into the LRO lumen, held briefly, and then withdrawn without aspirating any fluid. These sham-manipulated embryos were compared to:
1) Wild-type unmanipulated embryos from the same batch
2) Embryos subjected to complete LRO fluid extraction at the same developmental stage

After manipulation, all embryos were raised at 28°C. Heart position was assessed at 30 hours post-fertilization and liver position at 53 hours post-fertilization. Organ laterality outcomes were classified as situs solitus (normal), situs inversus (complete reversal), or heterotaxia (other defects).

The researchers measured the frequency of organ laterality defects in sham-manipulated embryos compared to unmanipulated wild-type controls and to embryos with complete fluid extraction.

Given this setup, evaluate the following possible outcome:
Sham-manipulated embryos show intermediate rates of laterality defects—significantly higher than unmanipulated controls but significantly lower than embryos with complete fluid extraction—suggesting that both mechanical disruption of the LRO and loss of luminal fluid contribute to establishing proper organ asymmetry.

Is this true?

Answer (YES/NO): NO